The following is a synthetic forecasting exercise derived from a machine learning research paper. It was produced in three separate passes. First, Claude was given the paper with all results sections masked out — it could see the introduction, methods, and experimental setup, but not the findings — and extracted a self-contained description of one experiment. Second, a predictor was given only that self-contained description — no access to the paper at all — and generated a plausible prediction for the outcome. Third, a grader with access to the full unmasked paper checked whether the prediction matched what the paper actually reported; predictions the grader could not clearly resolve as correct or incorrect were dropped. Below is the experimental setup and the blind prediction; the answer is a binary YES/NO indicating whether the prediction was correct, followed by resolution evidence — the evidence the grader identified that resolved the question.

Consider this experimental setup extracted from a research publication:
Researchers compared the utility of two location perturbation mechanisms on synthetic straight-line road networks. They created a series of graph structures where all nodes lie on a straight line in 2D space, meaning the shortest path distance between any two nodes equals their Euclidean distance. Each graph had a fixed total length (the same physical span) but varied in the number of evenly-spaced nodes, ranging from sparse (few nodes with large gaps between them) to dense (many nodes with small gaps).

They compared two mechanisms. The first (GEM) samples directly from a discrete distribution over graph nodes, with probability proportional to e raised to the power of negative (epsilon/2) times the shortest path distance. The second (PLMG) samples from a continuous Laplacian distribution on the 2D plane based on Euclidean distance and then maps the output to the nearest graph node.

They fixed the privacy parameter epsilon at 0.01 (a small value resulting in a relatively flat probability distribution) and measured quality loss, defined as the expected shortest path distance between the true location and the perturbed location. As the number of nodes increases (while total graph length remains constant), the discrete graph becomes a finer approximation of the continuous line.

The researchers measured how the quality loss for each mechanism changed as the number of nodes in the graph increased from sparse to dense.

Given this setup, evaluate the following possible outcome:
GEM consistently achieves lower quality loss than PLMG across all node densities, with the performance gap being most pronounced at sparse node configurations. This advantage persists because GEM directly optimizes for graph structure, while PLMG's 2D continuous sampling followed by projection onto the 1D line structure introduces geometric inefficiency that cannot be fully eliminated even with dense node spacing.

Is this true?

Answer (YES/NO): NO